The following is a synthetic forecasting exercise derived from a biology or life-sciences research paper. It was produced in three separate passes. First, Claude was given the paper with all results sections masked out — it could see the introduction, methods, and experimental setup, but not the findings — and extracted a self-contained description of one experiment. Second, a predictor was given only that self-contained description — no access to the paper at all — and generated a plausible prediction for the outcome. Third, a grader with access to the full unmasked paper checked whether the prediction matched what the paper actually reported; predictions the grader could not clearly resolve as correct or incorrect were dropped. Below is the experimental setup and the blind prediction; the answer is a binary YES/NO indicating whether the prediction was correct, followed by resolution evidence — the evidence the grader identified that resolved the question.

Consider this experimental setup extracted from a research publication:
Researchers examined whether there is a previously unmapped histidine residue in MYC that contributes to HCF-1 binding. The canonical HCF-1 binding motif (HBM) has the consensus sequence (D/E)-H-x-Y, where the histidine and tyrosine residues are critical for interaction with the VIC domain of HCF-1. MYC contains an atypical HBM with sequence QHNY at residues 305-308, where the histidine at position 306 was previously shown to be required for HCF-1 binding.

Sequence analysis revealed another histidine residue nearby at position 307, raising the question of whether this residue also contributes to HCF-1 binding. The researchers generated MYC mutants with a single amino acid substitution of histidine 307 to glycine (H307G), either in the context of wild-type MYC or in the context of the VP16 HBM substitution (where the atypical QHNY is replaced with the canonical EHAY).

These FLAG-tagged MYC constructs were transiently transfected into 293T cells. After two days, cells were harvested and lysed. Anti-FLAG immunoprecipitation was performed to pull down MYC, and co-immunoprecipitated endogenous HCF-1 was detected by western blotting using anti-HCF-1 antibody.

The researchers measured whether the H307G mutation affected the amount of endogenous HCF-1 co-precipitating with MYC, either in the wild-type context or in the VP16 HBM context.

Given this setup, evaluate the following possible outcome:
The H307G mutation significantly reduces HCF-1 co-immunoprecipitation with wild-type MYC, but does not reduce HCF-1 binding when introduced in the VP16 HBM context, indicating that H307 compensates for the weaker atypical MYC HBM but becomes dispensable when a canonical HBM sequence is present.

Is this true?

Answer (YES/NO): NO